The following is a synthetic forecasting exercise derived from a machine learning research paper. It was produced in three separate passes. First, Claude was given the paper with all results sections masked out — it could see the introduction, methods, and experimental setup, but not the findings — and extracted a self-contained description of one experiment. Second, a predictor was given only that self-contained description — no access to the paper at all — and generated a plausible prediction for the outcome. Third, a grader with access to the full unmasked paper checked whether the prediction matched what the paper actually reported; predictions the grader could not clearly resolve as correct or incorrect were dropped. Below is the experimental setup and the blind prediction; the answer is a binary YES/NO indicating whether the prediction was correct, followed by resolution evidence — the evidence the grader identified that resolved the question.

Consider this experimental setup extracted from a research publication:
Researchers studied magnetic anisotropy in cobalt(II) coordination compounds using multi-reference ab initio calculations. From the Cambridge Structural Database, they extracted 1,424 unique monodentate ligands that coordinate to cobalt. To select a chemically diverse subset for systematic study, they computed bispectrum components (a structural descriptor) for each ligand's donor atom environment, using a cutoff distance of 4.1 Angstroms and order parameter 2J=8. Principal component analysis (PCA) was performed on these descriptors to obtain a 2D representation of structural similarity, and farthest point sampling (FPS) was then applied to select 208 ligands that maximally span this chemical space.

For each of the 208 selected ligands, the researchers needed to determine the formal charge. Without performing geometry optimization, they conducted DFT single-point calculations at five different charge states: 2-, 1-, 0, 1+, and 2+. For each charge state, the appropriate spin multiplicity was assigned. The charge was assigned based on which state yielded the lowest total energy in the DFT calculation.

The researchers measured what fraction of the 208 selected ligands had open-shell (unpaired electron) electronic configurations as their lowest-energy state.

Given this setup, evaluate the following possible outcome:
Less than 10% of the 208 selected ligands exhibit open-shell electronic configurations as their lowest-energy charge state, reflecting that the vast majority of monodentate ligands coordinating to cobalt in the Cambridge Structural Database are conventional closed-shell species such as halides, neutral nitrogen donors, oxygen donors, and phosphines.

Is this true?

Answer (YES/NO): YES